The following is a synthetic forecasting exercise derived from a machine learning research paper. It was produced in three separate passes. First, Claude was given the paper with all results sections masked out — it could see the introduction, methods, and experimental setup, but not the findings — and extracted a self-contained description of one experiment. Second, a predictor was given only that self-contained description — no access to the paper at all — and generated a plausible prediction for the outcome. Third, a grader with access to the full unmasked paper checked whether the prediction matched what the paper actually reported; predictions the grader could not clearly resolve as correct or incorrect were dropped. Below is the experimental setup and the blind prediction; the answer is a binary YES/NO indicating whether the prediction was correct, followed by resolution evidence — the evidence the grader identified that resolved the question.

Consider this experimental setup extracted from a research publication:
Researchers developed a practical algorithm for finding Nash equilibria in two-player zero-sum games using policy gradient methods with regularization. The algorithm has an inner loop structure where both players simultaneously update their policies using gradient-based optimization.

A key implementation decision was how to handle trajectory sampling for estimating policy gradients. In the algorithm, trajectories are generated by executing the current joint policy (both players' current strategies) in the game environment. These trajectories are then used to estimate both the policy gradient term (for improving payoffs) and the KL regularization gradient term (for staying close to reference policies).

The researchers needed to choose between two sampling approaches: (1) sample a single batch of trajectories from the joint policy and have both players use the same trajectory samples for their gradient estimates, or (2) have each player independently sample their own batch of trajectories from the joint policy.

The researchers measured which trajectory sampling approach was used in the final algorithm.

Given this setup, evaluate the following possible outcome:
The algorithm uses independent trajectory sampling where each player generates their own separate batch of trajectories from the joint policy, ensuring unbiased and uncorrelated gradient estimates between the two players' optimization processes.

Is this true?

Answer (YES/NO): NO